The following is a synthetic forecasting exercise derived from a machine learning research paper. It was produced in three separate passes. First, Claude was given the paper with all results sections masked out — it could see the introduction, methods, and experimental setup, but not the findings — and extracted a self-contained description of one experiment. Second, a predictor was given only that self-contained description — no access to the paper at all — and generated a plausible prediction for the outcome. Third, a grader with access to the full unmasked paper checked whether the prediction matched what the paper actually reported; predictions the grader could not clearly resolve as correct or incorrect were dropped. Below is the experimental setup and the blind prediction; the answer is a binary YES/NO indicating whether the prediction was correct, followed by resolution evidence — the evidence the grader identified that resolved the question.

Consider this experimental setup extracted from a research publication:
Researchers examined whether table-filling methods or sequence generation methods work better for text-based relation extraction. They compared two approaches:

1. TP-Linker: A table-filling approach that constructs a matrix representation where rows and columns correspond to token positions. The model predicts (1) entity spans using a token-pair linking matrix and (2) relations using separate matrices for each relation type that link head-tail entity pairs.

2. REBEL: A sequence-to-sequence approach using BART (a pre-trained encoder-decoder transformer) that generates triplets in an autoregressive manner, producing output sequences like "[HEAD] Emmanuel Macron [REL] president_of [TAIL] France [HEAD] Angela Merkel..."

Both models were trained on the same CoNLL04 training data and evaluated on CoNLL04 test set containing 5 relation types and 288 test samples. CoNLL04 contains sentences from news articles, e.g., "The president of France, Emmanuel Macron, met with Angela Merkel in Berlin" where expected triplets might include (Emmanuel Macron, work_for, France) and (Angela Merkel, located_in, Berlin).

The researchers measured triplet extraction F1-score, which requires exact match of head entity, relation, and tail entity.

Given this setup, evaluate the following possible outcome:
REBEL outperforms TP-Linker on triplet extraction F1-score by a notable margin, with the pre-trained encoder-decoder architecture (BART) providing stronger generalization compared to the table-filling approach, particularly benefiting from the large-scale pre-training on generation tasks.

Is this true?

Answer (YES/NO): YES